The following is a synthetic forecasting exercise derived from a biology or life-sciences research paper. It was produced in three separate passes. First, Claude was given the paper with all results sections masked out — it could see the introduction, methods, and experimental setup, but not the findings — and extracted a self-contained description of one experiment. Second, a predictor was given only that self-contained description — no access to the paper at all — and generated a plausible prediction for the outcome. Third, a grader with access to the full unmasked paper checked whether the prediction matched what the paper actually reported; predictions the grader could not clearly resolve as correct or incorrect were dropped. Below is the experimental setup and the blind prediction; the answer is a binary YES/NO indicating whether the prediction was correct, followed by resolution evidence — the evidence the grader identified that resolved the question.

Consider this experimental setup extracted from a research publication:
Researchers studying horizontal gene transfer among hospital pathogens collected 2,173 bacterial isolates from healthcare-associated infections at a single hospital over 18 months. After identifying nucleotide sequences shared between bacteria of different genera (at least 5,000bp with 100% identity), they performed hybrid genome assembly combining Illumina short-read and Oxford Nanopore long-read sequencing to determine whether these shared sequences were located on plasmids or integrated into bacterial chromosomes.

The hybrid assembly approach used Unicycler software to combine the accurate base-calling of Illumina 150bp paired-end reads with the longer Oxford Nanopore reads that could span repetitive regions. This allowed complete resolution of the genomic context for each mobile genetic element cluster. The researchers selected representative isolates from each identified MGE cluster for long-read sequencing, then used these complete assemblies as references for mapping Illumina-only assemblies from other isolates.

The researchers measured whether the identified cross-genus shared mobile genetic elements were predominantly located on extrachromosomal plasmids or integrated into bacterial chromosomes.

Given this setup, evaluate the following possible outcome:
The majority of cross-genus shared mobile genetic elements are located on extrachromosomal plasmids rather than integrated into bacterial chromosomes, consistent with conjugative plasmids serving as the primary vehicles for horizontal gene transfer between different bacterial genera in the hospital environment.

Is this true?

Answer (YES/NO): YES